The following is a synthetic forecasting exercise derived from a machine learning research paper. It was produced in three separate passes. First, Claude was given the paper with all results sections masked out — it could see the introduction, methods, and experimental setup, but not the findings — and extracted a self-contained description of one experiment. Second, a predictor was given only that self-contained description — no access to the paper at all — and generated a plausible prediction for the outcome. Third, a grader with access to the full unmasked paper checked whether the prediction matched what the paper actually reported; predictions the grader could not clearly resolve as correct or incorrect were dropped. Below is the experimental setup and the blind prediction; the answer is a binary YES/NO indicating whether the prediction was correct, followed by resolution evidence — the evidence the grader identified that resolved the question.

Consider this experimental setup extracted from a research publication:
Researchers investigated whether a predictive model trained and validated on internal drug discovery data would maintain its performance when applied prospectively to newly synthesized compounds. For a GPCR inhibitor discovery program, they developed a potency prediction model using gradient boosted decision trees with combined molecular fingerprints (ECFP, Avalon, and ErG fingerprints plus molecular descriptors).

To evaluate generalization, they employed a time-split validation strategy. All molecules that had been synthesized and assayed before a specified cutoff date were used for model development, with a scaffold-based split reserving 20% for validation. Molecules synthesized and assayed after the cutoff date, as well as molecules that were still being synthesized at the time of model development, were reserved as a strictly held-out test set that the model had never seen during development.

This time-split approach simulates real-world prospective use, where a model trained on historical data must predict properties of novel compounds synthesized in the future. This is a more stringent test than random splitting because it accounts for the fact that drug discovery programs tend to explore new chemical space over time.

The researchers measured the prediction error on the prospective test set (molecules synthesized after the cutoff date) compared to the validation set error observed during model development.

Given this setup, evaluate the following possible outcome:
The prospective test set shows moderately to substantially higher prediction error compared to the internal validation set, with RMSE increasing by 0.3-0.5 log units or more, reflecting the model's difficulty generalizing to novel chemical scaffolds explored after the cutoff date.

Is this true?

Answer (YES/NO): NO